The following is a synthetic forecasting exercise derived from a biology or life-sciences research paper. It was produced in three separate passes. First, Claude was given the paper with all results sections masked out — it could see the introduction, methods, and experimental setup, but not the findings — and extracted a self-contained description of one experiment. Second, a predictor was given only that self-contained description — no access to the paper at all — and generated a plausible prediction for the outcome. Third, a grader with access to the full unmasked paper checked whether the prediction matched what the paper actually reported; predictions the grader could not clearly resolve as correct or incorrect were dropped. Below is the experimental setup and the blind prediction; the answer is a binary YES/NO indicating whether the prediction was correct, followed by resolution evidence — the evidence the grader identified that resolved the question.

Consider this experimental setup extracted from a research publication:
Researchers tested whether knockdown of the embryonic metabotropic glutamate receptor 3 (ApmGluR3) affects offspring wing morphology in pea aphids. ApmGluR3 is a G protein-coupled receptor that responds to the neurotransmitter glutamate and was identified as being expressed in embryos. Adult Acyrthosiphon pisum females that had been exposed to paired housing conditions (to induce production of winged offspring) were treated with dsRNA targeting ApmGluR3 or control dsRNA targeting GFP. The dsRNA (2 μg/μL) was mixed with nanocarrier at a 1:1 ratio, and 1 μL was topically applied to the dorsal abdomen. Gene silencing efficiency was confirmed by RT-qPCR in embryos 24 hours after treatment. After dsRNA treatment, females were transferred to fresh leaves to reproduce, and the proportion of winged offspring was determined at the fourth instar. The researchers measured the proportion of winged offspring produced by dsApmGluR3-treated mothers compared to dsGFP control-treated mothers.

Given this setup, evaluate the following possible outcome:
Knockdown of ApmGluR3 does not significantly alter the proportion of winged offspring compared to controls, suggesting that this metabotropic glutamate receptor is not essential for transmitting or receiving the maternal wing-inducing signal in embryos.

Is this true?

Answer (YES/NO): NO